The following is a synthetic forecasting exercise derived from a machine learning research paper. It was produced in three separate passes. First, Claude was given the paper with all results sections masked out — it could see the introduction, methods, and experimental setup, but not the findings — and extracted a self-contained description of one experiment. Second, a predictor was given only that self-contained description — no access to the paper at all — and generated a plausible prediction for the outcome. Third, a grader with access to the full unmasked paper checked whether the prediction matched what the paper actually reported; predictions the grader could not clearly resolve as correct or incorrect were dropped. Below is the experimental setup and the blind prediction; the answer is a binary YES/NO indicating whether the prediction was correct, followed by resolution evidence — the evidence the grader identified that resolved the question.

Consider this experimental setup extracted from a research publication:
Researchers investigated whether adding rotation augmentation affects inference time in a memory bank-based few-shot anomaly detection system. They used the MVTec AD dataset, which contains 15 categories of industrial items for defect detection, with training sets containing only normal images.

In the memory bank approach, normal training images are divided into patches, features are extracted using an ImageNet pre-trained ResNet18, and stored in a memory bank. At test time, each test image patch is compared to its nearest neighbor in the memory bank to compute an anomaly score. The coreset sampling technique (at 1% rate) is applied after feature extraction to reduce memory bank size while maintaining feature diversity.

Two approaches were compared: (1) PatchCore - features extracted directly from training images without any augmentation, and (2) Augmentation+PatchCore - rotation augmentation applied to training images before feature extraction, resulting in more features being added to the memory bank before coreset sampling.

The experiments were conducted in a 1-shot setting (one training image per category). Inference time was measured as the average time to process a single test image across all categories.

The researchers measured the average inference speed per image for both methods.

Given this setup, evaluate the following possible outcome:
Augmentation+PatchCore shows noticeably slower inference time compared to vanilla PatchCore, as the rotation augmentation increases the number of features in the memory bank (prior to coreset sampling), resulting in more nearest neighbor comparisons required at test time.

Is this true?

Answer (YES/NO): NO